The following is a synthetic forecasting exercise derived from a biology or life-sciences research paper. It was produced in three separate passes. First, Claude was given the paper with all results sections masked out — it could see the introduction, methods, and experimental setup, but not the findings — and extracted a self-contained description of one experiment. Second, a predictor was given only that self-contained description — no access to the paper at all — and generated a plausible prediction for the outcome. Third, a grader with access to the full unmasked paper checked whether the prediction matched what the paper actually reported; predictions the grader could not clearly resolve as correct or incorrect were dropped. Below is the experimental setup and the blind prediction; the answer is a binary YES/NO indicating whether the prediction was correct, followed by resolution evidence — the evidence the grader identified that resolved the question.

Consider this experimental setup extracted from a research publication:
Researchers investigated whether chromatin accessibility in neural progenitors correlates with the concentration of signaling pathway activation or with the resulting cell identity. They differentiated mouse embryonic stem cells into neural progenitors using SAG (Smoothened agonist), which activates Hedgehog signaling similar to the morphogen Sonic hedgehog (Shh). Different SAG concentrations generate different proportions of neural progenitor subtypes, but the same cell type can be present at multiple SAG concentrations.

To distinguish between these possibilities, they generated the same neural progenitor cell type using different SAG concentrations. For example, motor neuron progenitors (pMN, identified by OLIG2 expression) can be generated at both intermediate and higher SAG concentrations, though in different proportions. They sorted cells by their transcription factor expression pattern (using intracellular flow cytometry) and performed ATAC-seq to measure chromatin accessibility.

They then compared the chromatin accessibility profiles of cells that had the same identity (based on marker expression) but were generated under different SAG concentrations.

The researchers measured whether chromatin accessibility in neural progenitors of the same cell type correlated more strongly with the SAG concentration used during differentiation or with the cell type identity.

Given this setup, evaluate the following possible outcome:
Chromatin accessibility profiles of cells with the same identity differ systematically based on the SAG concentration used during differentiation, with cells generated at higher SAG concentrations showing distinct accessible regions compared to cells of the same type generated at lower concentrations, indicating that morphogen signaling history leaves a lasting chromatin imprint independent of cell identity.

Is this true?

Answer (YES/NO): NO